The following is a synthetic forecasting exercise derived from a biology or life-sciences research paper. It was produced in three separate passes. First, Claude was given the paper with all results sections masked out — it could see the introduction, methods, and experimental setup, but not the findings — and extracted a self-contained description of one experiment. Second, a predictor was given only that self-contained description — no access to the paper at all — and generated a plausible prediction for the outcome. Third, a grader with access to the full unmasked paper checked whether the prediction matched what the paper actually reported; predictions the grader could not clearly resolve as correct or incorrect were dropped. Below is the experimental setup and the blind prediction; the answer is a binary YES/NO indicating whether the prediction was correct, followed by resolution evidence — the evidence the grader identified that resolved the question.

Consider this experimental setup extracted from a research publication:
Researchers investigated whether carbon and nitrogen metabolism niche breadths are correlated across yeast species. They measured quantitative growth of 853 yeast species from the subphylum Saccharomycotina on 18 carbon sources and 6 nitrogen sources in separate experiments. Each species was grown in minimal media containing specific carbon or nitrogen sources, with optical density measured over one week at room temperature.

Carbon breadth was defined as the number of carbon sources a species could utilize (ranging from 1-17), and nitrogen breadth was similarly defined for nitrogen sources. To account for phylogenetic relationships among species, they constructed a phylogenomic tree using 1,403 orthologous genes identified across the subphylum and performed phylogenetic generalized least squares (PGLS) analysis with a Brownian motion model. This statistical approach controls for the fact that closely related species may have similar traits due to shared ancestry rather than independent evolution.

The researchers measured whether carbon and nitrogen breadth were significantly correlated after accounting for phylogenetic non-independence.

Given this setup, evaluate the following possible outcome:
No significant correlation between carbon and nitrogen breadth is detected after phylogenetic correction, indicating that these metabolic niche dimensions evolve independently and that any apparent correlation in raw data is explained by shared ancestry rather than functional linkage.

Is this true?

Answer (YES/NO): NO